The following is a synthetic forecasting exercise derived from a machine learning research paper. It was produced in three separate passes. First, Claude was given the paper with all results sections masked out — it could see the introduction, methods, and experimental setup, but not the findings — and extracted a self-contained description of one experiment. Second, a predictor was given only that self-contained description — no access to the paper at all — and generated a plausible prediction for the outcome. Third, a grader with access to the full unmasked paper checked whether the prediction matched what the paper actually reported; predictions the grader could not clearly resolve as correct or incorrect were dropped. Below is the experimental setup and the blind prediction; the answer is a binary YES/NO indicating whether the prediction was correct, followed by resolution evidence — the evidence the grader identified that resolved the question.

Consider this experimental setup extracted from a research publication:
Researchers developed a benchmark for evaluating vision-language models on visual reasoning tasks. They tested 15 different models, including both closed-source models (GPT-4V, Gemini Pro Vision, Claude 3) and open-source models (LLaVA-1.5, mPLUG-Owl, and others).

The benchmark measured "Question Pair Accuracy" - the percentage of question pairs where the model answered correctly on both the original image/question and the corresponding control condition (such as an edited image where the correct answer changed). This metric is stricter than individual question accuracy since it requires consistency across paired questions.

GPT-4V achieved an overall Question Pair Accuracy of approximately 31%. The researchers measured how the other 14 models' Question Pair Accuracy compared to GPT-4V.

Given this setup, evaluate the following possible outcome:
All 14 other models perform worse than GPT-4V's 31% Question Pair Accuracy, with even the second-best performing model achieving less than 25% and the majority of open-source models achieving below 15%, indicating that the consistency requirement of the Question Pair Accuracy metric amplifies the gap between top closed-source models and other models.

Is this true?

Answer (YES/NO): YES